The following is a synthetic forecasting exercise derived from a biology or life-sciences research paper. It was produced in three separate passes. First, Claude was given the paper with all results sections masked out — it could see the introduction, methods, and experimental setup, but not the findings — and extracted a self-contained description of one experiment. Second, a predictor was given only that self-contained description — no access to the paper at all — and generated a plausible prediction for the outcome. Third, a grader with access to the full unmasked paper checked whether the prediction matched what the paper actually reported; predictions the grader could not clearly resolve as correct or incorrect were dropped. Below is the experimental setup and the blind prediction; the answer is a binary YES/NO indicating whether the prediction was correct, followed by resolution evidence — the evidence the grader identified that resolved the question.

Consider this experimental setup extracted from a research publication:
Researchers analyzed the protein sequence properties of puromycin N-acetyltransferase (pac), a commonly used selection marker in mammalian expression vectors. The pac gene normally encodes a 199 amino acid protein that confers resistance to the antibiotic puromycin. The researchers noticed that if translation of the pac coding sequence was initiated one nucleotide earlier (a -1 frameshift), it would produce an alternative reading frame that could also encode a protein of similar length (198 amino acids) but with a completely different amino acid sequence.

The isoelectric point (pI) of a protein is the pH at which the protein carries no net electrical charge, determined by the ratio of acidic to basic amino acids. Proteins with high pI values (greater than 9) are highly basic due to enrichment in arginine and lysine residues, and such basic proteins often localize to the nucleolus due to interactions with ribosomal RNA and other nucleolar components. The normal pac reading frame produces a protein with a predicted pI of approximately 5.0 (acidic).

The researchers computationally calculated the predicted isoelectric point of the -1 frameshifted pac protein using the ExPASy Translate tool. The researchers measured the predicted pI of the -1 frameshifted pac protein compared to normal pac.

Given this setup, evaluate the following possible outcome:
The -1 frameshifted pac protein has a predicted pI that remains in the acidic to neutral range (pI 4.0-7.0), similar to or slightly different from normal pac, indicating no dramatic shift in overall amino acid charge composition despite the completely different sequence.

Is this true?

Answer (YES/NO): NO